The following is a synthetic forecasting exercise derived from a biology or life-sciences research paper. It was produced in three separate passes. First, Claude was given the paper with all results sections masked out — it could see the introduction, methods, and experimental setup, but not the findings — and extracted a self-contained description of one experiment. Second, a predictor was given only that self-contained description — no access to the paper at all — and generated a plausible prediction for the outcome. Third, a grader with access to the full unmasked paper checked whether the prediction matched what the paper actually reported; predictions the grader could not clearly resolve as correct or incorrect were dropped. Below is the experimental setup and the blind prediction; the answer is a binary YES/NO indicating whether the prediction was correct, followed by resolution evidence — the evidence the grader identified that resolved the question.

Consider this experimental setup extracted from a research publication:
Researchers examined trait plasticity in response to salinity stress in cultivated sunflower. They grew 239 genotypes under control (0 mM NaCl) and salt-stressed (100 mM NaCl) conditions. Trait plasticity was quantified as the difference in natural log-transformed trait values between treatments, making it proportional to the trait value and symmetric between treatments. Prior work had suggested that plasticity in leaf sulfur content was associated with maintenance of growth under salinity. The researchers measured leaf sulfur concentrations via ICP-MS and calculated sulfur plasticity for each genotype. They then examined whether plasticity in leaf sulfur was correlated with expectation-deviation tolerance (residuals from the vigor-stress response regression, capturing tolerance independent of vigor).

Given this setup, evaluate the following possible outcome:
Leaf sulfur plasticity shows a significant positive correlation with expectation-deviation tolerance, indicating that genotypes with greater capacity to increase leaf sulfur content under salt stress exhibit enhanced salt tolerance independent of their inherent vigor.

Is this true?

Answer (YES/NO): NO